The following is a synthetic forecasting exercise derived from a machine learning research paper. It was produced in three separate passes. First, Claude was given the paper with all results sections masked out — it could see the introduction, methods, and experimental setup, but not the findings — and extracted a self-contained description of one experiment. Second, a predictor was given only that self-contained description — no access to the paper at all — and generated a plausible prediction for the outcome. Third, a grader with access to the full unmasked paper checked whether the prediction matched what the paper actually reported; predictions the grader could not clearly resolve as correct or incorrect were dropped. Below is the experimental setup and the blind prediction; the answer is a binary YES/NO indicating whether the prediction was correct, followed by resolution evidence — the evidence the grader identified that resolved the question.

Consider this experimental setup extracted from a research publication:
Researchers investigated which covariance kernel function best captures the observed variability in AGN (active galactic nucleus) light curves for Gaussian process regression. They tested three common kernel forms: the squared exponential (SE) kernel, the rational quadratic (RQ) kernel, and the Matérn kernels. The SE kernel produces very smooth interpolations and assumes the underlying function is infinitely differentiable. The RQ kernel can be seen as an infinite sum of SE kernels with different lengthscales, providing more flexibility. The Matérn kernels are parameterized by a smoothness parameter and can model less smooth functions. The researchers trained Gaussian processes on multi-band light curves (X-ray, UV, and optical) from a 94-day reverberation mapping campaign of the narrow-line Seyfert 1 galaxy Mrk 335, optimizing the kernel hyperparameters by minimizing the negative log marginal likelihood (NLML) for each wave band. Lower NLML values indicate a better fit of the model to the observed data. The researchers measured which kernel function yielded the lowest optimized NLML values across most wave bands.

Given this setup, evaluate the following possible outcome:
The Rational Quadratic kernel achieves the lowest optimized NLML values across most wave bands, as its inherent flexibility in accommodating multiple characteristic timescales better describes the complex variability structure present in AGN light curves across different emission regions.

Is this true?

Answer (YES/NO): YES